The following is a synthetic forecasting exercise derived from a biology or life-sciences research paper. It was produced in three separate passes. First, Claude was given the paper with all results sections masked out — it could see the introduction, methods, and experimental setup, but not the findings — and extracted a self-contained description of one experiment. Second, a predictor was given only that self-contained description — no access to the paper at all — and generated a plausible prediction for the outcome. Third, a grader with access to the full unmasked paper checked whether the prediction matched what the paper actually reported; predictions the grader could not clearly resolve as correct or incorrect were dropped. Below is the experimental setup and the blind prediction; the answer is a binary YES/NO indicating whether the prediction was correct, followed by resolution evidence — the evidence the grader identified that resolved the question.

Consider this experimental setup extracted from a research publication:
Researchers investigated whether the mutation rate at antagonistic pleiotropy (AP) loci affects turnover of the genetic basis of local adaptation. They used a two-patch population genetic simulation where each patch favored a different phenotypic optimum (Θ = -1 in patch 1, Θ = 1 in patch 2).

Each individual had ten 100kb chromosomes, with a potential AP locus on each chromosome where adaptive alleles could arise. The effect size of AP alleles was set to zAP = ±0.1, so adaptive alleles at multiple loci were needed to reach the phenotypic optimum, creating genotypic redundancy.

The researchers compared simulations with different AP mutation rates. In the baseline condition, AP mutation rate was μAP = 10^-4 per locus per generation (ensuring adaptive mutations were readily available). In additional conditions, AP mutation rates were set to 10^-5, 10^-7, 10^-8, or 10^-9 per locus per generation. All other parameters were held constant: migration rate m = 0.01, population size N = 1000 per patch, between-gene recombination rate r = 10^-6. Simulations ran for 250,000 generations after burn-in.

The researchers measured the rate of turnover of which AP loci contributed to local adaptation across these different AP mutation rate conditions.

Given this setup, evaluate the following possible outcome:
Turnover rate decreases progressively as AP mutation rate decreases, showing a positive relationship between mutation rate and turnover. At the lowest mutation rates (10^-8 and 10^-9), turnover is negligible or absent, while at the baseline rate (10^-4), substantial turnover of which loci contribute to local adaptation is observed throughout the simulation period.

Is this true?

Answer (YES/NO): NO